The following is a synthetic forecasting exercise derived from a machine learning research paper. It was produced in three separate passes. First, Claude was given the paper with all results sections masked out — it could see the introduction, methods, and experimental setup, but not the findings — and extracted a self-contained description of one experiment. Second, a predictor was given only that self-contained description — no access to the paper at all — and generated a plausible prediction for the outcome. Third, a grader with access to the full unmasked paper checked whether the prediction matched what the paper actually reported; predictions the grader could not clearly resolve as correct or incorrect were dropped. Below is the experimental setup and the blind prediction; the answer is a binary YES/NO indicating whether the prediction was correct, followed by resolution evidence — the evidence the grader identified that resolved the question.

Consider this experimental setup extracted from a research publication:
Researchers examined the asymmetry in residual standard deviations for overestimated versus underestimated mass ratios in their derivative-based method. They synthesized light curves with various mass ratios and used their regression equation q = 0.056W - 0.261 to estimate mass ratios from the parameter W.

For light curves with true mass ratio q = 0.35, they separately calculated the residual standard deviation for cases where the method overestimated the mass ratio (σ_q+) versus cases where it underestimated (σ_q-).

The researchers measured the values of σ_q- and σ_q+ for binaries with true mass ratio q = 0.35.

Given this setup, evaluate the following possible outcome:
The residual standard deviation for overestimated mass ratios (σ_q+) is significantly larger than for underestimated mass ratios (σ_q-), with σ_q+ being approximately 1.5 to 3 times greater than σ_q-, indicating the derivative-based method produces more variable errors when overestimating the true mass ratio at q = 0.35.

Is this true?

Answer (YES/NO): NO